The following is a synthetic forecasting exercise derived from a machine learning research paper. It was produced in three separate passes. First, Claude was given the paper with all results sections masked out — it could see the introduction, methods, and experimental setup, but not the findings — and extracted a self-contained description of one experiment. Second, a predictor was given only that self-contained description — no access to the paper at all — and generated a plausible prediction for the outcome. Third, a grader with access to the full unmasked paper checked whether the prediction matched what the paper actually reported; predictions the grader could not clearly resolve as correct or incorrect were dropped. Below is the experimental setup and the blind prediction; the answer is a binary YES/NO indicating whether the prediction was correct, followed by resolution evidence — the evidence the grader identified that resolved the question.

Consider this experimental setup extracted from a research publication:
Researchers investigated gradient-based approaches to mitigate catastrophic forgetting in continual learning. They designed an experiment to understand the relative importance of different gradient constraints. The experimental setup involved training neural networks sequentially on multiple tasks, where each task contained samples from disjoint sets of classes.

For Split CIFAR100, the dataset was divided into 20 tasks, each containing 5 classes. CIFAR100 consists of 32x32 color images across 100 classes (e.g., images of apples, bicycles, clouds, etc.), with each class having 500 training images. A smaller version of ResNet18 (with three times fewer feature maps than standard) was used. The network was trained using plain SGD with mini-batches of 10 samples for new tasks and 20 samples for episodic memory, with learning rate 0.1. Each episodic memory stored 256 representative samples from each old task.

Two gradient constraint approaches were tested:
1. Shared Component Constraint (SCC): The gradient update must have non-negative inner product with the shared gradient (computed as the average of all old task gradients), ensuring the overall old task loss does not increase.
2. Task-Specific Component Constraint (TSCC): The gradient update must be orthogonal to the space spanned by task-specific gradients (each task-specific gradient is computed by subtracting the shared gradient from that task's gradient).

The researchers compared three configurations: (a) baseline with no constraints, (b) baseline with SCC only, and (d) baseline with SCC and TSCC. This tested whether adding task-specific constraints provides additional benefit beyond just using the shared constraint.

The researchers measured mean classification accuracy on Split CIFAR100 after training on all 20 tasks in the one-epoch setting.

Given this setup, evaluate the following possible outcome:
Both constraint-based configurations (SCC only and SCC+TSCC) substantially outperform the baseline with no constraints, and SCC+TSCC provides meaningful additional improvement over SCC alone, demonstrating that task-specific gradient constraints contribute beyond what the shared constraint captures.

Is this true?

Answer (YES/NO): YES